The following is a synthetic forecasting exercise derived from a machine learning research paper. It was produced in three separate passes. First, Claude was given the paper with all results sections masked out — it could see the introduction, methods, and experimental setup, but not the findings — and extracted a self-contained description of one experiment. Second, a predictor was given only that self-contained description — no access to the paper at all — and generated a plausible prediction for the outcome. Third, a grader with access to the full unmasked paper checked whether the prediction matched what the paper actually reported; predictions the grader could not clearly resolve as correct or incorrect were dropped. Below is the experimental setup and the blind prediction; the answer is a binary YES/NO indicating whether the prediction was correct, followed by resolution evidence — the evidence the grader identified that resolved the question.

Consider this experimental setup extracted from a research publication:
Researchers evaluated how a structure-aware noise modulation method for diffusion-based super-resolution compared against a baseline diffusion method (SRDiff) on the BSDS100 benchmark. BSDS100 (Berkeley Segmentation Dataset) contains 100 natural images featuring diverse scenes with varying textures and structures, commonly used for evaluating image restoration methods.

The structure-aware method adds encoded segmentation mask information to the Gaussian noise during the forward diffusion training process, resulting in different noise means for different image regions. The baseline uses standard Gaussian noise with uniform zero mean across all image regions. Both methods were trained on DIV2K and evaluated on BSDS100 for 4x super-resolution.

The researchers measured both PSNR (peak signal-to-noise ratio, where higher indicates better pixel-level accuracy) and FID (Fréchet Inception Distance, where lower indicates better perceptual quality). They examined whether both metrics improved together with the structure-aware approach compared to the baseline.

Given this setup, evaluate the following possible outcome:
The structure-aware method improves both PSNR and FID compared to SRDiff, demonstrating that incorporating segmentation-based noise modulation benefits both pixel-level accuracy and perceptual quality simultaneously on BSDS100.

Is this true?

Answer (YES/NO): NO